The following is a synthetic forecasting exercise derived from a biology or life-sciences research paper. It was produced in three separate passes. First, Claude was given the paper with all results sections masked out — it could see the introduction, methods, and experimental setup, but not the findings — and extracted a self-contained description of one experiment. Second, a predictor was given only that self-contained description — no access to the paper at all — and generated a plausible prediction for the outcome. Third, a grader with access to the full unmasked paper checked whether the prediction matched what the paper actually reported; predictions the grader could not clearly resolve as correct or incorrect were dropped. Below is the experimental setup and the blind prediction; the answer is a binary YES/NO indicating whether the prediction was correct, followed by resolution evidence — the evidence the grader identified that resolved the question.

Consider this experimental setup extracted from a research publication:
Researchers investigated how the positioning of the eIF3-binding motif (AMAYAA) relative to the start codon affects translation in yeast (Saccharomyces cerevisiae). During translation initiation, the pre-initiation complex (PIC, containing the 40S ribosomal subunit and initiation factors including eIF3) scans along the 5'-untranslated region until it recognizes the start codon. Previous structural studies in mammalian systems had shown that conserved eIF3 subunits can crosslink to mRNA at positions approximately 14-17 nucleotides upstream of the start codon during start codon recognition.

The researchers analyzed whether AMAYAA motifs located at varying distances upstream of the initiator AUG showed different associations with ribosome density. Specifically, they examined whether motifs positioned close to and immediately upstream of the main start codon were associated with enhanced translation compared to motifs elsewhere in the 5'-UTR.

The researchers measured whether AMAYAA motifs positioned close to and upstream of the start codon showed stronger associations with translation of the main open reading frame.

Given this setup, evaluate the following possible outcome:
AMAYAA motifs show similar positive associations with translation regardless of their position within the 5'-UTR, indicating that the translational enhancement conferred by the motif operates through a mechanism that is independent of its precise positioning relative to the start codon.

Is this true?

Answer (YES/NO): NO